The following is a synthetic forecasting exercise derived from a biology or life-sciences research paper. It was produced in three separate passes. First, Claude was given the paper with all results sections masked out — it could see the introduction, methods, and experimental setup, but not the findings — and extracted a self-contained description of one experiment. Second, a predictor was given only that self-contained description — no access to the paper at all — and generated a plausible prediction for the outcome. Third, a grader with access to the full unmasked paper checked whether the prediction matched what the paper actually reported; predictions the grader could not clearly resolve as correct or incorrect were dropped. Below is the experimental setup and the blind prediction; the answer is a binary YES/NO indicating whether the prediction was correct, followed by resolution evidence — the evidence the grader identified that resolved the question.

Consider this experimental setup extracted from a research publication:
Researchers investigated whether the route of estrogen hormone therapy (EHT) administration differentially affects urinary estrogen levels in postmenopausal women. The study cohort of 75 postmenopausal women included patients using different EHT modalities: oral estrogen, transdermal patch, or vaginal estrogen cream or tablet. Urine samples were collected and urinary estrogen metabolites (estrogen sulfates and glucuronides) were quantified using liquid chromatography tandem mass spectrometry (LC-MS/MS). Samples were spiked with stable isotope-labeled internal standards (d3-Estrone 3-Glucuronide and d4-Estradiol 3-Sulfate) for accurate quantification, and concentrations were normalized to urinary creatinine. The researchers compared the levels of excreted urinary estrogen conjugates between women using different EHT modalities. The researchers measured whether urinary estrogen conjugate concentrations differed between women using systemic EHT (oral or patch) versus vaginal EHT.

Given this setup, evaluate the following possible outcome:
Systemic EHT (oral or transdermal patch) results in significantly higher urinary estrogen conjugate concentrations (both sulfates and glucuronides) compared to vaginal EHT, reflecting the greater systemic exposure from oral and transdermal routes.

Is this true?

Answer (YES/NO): YES